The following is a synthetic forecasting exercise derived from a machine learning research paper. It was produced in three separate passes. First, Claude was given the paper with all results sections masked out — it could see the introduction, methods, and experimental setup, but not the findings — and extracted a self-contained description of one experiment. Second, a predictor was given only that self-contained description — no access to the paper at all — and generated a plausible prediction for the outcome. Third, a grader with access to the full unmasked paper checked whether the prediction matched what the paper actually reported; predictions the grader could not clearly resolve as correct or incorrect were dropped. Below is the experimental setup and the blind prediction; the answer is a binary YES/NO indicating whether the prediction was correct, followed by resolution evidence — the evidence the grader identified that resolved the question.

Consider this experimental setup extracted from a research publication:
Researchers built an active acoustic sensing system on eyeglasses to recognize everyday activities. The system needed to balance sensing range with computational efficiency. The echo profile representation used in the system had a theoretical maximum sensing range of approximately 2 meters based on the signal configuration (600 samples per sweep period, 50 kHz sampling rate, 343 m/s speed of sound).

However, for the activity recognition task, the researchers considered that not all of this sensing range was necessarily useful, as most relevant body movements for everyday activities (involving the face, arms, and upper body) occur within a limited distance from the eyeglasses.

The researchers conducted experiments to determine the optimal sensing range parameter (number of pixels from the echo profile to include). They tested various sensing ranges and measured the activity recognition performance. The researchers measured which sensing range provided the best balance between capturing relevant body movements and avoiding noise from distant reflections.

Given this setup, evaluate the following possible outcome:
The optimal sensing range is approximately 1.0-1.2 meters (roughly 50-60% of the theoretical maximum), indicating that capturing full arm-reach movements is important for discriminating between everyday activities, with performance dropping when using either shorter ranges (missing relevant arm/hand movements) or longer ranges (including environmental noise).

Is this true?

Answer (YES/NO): YES